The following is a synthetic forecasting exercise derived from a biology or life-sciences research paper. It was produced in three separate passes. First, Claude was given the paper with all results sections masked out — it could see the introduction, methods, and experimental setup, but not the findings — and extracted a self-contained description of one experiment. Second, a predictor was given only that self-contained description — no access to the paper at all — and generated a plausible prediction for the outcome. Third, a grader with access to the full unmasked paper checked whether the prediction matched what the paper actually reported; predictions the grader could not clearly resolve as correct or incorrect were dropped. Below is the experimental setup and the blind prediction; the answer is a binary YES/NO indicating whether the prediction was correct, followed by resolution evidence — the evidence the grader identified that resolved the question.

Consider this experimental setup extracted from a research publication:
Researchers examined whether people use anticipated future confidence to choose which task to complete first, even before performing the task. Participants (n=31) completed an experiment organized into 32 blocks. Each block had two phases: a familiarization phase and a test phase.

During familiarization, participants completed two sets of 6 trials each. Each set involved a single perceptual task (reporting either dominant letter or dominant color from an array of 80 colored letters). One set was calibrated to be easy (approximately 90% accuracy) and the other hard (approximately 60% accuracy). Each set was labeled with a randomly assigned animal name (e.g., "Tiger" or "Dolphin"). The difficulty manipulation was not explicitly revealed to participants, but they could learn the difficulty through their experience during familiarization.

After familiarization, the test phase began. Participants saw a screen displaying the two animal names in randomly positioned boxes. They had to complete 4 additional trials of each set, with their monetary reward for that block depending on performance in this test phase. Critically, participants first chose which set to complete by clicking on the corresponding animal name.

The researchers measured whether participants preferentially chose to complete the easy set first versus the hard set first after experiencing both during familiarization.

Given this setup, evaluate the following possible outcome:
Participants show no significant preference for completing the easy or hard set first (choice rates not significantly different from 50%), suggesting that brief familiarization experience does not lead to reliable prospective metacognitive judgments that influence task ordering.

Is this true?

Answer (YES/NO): NO